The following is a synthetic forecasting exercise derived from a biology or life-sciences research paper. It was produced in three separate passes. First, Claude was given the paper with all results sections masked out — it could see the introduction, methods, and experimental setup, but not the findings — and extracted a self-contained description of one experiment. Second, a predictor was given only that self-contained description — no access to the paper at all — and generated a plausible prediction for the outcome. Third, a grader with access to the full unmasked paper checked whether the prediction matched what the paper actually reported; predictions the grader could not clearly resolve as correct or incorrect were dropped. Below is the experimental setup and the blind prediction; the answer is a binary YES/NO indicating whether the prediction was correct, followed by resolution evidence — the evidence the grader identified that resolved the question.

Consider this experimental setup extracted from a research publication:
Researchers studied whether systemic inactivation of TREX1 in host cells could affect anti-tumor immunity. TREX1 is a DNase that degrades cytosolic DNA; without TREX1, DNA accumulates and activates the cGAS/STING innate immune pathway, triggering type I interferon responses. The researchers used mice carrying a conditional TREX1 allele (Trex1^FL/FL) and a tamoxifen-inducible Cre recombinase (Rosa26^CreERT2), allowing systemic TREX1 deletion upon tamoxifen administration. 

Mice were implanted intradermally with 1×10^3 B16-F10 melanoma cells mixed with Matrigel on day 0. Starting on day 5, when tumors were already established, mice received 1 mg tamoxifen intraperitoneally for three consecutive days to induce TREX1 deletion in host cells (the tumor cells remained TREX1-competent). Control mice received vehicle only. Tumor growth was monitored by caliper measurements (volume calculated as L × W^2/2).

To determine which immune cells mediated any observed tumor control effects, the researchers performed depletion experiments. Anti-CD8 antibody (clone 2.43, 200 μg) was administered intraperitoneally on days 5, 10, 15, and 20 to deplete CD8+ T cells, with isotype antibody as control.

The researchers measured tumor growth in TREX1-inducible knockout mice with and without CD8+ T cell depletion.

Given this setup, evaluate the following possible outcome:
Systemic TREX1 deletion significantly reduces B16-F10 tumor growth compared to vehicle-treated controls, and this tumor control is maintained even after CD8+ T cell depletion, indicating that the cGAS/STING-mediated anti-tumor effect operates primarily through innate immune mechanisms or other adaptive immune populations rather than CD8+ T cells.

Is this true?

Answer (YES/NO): NO